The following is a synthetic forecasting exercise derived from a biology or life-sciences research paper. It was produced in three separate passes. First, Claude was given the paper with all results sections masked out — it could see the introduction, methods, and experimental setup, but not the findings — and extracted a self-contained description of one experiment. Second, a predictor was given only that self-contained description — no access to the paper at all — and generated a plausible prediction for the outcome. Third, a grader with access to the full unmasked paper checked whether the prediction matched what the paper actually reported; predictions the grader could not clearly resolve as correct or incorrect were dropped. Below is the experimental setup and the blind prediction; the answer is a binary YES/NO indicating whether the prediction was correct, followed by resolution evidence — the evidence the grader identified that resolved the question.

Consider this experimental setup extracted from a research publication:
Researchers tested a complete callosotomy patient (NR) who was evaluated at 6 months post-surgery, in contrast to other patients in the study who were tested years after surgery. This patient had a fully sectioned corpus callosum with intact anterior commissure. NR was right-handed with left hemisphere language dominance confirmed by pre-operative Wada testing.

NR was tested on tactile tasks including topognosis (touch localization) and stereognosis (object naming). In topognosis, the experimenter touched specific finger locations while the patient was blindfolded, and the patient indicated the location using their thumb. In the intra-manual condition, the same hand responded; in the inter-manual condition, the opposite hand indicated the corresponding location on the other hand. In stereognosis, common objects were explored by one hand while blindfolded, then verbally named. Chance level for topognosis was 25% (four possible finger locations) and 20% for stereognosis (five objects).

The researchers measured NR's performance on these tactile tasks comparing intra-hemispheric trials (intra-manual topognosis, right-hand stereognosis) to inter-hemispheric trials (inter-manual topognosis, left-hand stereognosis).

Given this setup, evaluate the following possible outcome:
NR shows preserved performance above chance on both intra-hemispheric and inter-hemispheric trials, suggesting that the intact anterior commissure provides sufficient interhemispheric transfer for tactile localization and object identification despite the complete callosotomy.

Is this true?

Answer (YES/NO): NO